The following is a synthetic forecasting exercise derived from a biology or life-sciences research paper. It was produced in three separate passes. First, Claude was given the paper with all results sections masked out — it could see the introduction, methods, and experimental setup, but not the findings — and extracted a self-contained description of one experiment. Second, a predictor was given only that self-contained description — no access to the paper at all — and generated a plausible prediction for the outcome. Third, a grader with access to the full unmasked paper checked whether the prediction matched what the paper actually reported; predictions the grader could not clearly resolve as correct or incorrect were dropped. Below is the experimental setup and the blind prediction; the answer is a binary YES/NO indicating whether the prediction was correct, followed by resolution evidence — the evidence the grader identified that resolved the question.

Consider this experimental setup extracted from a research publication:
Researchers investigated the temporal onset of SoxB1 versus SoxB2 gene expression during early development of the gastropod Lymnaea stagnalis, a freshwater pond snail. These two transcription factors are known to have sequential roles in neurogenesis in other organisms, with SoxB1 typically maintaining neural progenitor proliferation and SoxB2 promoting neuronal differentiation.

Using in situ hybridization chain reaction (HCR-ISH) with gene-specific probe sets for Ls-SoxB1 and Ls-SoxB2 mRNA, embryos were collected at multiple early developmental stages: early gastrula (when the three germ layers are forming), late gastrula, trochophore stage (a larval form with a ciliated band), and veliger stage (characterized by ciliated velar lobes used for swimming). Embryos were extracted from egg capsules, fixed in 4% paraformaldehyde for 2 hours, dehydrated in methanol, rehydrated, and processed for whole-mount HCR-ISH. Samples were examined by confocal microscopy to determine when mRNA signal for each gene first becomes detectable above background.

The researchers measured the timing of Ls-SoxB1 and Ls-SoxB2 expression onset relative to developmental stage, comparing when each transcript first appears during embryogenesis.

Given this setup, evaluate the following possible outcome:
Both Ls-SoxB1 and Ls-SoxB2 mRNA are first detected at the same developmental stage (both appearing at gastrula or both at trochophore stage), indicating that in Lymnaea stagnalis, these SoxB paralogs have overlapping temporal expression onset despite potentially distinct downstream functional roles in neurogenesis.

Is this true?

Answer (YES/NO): NO